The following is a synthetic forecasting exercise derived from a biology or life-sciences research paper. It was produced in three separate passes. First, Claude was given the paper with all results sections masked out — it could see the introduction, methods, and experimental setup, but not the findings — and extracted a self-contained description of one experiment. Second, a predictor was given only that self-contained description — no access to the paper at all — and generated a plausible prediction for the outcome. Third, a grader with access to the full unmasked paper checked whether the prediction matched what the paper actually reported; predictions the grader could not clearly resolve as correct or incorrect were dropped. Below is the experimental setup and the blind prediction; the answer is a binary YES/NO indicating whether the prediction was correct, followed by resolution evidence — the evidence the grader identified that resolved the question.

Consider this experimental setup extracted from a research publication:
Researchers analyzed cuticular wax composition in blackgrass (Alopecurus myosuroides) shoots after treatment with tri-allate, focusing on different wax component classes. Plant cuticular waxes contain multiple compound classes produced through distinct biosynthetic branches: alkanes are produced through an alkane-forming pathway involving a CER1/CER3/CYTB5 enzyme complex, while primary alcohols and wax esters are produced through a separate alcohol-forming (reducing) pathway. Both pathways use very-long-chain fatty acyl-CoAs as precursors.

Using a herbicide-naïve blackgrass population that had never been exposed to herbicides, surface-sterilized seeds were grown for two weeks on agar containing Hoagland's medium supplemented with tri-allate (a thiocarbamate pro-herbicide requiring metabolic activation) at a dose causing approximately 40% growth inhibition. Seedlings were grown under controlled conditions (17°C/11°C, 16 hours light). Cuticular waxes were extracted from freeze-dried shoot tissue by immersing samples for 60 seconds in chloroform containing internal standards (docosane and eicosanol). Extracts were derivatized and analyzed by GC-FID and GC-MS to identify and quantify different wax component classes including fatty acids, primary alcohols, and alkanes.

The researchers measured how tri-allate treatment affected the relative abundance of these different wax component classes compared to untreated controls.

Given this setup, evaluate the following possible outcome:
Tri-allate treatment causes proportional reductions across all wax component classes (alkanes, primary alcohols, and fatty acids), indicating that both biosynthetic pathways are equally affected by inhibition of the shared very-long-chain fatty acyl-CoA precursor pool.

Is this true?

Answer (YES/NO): NO